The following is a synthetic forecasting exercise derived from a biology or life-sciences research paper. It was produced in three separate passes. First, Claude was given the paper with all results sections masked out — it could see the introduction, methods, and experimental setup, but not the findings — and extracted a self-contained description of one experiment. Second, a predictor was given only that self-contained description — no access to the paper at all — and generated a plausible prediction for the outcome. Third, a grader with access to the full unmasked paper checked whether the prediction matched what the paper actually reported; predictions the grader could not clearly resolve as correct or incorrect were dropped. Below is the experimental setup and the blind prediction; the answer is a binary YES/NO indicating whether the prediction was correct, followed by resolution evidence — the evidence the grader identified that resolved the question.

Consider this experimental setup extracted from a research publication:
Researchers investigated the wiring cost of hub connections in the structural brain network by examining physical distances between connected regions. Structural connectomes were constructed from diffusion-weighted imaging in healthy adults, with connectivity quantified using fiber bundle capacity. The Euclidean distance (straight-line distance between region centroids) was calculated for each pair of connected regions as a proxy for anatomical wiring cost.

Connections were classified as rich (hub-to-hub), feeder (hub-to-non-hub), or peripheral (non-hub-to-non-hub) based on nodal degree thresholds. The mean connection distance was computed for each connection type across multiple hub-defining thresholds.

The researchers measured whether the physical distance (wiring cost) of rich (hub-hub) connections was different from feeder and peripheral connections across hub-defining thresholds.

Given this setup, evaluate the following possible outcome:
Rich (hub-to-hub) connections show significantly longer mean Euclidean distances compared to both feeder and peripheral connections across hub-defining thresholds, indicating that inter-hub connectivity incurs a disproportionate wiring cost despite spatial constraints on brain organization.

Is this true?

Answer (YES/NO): YES